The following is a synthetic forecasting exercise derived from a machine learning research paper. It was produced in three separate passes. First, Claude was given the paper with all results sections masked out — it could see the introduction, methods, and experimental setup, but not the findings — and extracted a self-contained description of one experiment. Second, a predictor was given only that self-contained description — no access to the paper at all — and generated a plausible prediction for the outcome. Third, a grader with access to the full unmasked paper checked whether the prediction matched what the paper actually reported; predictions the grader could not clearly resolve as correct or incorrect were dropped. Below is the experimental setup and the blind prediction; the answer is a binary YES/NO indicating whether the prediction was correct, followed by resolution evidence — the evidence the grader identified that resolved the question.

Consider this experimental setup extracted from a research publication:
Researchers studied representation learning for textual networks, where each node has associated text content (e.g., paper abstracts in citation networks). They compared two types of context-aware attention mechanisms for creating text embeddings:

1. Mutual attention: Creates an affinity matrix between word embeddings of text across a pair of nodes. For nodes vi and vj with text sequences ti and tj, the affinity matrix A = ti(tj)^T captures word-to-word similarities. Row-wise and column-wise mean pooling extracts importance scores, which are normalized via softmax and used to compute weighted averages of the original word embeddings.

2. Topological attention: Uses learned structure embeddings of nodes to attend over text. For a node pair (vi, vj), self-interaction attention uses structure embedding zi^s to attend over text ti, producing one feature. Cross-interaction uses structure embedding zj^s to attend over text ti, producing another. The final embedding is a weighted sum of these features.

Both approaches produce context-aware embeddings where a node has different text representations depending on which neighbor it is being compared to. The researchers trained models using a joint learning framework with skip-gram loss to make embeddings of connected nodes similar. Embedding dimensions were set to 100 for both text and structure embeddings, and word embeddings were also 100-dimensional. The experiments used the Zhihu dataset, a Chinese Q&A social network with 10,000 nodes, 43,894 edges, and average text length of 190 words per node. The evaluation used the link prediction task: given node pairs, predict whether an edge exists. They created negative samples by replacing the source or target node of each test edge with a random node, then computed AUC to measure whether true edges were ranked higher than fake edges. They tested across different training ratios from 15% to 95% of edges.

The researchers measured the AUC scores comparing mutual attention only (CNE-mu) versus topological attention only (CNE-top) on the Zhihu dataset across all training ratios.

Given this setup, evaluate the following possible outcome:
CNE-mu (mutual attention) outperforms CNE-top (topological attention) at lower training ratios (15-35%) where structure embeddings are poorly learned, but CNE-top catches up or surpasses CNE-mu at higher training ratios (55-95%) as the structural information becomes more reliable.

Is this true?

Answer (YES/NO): NO